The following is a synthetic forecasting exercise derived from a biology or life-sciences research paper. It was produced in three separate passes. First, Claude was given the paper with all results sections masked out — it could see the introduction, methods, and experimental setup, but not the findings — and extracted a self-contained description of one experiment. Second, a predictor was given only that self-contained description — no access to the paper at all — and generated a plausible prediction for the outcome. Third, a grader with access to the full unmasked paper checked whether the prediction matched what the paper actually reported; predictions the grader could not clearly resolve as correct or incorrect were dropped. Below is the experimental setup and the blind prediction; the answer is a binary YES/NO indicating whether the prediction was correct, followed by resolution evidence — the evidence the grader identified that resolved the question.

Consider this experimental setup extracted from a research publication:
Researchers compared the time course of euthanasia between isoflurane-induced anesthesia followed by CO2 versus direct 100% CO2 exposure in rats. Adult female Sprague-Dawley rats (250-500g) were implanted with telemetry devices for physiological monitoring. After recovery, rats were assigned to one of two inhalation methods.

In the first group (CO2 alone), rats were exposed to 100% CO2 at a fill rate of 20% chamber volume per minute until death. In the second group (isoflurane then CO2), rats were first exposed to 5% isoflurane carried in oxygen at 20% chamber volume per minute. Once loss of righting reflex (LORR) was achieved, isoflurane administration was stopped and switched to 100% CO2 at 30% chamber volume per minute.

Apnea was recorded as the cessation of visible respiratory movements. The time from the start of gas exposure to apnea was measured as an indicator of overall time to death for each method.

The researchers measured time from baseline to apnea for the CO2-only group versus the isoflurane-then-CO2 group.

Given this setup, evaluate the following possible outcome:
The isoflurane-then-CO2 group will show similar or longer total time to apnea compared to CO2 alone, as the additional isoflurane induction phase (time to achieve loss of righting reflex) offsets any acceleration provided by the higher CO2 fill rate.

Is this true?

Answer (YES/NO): YES